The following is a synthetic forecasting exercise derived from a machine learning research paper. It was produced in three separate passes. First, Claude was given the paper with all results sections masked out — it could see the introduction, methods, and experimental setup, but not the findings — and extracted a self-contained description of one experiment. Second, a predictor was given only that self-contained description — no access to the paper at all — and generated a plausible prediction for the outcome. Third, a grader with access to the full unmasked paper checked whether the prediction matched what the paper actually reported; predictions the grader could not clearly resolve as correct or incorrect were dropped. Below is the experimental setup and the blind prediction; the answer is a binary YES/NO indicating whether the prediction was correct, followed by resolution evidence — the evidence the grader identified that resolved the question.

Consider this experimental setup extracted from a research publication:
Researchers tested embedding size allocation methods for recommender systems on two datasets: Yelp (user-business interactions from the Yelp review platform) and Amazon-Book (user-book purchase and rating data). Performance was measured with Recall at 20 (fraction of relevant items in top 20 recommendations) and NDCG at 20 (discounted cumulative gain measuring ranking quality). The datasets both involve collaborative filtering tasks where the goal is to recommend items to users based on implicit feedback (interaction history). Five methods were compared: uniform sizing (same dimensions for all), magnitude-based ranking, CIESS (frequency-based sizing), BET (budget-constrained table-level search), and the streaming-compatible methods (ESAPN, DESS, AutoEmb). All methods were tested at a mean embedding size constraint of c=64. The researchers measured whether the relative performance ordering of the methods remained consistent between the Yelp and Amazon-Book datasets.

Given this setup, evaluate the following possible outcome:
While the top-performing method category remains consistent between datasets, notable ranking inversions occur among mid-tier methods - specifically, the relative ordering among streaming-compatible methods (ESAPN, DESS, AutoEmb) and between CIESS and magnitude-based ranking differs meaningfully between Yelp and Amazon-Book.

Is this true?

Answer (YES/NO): NO